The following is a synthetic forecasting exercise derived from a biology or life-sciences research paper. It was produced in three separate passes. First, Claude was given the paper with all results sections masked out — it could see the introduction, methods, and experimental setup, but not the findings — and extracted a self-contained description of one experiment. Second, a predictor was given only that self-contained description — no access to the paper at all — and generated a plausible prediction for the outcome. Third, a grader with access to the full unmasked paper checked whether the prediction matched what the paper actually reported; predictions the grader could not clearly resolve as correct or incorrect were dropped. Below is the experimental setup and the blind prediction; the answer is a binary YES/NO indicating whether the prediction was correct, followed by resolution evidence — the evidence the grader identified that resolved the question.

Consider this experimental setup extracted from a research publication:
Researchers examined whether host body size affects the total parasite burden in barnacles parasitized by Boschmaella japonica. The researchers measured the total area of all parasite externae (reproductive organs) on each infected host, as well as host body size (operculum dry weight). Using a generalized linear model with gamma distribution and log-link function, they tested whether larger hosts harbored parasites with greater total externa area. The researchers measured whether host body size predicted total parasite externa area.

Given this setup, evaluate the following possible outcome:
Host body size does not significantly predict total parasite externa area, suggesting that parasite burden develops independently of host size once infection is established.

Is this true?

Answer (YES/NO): NO